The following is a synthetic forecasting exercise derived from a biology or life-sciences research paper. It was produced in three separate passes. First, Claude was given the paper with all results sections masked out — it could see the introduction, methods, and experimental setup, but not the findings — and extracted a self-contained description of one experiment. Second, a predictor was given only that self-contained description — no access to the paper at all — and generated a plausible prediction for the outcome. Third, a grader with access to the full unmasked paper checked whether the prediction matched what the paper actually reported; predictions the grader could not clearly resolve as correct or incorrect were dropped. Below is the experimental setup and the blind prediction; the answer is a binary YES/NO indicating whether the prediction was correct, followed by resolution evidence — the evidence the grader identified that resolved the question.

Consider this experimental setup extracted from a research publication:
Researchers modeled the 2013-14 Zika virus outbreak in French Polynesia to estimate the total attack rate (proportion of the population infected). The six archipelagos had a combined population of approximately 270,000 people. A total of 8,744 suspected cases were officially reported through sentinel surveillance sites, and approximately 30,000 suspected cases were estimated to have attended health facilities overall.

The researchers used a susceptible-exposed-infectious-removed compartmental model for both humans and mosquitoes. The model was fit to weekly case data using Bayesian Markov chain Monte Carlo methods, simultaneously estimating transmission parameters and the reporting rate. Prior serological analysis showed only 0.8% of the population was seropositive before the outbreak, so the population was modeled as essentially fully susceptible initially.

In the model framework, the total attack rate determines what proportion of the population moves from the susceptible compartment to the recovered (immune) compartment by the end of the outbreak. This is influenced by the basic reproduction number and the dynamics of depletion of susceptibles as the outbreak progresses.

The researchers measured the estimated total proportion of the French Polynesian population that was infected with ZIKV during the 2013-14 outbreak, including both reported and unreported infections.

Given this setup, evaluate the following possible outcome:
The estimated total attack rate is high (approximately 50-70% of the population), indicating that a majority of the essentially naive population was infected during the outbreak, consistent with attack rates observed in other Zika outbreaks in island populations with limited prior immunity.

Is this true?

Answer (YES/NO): NO